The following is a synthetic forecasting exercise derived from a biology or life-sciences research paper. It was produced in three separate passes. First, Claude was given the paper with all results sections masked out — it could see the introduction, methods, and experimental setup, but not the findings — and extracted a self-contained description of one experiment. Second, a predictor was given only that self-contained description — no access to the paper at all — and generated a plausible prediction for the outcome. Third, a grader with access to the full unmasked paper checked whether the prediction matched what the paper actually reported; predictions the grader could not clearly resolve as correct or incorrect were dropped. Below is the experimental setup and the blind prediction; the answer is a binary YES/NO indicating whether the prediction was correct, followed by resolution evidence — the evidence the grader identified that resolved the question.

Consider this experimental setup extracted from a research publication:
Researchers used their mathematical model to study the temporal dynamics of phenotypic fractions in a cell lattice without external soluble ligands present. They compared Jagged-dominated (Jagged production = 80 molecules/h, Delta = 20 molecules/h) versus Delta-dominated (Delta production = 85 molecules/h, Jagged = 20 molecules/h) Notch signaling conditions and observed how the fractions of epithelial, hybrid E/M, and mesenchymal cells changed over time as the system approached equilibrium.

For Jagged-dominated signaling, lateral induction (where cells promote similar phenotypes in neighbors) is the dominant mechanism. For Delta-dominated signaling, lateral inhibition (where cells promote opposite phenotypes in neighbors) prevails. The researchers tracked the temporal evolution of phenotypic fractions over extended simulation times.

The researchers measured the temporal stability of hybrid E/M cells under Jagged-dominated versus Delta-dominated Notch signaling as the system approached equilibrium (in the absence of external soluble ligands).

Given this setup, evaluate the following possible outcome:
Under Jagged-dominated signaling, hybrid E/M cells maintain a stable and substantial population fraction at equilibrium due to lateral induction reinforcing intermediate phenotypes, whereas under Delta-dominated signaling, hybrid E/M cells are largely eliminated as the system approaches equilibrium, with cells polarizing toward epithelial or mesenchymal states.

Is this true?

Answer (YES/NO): NO